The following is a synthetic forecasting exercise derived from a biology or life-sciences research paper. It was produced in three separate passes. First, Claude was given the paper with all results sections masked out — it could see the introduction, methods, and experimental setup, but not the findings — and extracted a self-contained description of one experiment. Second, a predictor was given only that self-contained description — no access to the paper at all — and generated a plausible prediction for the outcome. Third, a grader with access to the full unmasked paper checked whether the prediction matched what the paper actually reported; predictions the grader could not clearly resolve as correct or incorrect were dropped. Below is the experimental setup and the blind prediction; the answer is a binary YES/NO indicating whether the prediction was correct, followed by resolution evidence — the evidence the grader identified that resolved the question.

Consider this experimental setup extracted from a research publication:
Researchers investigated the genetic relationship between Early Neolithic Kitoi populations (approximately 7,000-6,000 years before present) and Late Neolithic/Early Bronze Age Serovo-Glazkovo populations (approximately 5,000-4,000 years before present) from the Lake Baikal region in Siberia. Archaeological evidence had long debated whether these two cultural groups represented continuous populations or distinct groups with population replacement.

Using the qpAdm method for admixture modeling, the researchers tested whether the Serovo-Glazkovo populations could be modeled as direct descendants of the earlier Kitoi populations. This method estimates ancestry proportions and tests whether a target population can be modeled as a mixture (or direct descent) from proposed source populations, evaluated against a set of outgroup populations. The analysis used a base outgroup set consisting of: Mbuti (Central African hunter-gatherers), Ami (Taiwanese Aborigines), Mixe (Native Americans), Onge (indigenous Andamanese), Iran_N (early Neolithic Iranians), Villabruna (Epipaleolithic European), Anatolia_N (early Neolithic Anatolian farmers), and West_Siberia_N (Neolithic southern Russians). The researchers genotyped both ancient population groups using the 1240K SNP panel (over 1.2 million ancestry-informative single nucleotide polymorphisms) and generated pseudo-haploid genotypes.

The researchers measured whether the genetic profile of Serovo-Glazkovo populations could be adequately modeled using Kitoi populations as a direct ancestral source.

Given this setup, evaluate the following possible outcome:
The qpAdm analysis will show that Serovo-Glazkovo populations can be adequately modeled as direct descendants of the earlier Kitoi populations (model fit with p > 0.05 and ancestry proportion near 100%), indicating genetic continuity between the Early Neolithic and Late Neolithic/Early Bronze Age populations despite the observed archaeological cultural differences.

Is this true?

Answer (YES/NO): NO